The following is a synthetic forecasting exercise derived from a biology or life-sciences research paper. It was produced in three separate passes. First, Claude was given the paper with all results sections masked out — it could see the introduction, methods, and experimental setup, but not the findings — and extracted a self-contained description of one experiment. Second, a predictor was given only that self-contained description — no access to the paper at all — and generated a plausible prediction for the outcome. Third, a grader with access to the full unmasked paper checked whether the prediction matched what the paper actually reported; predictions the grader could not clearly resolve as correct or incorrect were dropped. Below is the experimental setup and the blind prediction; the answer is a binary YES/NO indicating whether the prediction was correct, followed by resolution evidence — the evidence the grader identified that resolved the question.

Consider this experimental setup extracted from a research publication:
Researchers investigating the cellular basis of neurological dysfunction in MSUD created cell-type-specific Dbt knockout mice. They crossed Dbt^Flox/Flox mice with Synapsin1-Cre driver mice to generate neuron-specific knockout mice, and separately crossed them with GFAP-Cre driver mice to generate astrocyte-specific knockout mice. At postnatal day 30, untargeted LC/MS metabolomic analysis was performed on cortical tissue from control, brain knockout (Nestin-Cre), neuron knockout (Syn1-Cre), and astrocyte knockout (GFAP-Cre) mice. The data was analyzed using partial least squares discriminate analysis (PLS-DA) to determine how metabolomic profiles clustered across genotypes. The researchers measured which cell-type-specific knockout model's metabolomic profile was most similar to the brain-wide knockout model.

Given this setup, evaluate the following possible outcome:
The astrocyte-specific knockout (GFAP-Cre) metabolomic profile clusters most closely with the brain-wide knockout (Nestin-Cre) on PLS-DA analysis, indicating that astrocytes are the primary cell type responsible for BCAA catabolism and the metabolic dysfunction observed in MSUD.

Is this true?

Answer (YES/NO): NO